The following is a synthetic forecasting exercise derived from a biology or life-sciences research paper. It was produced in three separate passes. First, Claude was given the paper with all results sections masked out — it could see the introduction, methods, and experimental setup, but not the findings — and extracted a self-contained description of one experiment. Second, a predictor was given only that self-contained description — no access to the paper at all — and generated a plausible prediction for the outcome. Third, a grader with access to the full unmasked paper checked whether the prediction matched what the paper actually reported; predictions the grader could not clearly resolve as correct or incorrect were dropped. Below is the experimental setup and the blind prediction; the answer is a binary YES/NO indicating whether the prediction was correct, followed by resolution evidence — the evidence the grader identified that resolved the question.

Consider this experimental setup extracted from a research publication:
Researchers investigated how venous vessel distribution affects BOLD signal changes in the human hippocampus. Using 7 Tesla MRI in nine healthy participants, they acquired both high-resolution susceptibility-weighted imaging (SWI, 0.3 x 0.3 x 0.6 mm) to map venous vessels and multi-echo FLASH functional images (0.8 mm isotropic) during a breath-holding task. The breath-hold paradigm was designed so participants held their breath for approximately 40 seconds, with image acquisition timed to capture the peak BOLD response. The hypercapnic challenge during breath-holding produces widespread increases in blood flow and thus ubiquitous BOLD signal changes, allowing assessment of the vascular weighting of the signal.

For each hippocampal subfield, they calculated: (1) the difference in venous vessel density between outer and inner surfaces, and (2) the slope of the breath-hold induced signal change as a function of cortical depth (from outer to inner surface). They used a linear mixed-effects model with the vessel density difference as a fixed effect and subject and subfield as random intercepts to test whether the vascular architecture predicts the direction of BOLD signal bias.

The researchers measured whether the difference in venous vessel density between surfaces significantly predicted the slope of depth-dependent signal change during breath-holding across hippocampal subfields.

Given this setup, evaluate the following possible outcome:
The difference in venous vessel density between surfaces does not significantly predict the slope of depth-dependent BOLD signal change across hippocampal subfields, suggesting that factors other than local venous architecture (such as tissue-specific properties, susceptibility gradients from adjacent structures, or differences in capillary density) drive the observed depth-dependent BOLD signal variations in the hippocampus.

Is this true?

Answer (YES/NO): NO